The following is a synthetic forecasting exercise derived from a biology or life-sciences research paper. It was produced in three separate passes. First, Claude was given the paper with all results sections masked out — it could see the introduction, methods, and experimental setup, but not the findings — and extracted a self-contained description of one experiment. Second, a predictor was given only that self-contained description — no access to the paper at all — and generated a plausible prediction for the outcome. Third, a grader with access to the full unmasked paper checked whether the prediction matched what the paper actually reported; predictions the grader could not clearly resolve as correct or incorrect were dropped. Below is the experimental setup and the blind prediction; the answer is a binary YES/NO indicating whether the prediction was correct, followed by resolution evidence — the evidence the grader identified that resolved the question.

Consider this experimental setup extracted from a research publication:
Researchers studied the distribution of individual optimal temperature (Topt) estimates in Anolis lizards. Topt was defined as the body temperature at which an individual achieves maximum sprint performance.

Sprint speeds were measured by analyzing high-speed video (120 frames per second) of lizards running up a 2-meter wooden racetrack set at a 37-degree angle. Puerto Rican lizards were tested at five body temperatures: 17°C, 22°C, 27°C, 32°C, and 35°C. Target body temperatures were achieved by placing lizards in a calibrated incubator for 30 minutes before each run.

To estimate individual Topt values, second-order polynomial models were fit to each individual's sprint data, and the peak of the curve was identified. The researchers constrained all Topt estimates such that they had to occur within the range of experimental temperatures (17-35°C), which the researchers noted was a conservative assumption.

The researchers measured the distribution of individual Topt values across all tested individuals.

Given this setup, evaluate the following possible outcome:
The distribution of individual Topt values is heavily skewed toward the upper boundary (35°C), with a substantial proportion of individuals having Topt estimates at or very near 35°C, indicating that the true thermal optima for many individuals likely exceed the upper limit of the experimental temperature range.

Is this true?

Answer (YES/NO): YES